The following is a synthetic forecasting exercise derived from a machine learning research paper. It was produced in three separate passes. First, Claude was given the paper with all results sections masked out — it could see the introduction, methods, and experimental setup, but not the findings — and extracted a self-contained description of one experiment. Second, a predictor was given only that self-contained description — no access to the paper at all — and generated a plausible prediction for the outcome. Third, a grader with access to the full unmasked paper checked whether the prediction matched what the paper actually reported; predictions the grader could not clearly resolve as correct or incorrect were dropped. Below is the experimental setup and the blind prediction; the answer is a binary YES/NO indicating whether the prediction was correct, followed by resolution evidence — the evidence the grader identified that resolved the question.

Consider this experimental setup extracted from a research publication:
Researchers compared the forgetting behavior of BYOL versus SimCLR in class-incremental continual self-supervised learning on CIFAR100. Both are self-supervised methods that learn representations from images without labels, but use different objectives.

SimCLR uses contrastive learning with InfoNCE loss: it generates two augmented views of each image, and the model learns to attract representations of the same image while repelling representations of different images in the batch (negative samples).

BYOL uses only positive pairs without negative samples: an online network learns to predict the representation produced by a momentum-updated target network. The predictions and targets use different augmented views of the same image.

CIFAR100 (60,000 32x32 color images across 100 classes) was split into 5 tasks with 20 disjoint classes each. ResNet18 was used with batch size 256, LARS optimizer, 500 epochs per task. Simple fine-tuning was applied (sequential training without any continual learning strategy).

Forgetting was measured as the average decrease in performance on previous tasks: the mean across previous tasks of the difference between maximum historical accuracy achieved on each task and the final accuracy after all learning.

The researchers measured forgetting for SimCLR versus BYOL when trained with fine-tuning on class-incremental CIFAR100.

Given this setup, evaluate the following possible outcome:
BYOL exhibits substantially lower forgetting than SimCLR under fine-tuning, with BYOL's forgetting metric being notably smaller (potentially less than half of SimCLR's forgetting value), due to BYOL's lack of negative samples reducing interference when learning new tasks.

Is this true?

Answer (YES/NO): YES